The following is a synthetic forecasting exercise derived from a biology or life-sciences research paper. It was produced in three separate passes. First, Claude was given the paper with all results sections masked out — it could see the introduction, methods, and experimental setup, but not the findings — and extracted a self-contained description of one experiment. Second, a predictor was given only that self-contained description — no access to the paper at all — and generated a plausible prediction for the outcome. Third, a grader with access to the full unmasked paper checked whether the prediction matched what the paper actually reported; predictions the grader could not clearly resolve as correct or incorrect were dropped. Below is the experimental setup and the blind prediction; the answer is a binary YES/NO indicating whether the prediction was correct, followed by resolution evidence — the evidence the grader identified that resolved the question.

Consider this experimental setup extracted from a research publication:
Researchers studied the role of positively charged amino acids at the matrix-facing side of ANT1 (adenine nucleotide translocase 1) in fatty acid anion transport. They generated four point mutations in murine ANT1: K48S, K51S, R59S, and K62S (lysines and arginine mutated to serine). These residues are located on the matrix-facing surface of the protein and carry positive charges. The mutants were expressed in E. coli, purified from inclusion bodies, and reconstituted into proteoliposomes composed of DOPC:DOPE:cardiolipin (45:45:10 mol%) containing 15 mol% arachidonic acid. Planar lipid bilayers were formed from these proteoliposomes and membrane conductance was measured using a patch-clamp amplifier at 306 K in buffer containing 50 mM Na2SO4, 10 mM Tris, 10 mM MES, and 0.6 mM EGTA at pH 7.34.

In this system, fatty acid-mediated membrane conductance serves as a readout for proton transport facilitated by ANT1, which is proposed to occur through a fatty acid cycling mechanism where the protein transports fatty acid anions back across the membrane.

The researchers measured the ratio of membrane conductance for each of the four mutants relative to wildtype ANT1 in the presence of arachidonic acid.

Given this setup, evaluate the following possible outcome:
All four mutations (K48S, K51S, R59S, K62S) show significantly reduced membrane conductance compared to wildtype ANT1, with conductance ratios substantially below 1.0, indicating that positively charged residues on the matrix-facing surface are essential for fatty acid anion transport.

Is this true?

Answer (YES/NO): NO